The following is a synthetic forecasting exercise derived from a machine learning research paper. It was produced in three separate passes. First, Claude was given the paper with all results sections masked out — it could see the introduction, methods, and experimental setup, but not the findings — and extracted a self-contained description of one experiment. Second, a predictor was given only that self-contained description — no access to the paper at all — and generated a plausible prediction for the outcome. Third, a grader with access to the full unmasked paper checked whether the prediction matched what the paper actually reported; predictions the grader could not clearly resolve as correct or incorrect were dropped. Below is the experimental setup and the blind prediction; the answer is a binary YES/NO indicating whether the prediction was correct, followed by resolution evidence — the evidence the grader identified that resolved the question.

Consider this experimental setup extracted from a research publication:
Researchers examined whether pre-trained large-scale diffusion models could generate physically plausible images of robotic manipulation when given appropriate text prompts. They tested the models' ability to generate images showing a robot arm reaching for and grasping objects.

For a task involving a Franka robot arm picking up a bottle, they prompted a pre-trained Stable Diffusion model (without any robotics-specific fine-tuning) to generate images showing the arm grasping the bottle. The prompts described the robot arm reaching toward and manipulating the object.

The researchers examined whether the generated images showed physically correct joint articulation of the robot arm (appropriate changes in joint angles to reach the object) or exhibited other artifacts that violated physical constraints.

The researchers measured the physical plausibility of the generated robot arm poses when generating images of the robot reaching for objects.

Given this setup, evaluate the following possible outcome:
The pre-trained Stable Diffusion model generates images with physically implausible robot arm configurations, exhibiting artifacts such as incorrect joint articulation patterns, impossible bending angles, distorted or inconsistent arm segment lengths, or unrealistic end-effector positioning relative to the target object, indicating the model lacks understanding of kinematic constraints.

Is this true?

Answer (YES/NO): YES